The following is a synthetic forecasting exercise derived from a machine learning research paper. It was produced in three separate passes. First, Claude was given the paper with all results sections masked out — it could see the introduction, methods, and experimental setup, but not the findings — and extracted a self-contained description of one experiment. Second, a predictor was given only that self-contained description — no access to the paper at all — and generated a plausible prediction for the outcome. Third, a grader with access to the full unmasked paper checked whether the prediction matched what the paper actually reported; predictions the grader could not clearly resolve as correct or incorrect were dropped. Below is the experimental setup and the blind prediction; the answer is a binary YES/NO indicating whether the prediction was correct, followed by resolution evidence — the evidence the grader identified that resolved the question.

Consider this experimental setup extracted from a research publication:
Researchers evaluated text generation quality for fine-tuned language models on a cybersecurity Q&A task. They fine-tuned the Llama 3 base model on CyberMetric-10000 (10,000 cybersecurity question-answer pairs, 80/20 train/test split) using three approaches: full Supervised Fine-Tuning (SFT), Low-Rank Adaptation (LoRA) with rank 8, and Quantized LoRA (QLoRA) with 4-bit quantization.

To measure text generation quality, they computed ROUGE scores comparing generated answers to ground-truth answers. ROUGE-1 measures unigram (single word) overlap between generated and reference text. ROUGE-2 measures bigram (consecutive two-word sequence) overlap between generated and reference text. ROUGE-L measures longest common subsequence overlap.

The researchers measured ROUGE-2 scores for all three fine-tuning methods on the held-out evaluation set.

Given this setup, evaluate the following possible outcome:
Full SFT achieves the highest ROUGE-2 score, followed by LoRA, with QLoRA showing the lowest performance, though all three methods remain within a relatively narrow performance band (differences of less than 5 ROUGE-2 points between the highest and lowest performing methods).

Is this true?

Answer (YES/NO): NO